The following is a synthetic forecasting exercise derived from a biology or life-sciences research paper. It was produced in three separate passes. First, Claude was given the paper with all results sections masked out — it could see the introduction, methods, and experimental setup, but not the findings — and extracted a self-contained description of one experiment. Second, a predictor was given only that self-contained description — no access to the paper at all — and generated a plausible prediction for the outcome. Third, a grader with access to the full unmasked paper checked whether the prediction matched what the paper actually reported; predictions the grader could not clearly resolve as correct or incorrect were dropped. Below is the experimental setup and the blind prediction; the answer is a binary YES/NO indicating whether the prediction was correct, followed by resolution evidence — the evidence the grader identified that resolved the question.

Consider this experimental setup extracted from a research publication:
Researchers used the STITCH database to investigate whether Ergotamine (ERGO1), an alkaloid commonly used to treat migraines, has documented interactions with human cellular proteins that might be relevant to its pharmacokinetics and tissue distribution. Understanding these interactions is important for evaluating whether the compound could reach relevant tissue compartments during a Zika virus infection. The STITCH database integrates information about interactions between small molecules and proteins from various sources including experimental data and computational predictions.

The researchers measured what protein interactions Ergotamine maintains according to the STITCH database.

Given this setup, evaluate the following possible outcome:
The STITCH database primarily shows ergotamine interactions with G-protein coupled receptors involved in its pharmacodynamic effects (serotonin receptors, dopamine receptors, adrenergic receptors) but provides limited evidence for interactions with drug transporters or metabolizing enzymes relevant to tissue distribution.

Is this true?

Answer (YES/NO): NO